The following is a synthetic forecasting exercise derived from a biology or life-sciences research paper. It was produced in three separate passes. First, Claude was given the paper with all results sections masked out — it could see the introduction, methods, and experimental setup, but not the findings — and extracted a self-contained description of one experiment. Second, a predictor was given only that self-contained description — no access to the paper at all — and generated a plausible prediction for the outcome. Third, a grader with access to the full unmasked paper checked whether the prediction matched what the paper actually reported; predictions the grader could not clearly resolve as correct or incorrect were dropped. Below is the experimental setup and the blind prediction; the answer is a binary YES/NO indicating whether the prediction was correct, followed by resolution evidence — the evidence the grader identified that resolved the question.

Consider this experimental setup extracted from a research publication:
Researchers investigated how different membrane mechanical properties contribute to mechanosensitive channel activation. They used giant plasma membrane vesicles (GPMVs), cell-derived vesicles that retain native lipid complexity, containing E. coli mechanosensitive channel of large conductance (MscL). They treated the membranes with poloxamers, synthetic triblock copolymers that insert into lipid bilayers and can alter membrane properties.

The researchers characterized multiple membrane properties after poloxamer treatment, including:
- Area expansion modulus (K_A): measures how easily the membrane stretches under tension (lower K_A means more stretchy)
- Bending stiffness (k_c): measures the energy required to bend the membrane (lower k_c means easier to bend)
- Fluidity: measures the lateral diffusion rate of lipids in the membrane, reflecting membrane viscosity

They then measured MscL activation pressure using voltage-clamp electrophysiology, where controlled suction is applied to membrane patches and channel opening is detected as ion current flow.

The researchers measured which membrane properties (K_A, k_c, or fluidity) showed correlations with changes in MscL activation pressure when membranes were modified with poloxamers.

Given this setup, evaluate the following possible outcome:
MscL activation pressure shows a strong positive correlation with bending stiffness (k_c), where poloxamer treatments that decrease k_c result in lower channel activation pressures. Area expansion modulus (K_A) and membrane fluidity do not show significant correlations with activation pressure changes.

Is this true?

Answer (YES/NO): NO